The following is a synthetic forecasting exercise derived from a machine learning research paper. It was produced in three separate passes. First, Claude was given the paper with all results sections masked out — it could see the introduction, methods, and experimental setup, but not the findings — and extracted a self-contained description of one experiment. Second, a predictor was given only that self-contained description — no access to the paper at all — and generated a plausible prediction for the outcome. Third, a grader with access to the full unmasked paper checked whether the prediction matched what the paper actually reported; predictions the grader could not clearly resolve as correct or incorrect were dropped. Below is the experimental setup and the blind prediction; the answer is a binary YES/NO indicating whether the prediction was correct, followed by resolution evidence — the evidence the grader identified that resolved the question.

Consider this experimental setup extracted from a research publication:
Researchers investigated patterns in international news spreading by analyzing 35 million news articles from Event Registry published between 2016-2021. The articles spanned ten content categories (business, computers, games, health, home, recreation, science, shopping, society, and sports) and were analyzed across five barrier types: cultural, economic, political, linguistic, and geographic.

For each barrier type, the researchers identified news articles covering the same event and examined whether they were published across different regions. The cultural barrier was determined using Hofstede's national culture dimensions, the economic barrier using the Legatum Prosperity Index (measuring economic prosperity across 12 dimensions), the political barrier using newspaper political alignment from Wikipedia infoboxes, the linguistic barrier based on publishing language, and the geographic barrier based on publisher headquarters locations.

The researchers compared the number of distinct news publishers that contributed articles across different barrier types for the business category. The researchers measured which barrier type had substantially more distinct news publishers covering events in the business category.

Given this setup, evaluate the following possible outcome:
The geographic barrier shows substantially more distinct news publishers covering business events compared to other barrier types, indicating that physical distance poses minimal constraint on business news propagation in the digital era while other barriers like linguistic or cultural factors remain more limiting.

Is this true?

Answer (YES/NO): YES